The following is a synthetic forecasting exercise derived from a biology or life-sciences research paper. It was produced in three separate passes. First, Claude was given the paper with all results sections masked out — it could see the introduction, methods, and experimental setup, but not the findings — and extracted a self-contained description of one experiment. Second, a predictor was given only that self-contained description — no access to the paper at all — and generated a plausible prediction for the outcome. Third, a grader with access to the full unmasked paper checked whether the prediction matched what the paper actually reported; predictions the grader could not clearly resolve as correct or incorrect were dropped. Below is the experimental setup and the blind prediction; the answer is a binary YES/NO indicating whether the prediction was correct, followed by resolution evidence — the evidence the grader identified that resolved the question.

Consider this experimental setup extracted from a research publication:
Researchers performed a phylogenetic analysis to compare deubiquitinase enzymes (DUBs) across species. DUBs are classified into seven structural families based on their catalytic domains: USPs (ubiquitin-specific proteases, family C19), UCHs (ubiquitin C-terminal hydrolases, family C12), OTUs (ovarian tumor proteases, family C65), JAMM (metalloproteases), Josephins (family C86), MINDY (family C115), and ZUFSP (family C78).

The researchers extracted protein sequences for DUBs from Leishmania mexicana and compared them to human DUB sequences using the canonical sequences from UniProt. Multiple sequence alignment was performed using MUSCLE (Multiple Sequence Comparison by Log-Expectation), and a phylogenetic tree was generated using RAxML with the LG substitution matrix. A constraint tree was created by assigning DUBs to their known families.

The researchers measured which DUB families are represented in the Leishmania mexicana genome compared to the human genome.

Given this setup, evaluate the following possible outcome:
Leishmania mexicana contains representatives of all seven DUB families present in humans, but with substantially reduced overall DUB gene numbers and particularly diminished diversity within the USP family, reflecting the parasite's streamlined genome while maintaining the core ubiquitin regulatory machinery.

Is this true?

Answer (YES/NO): NO